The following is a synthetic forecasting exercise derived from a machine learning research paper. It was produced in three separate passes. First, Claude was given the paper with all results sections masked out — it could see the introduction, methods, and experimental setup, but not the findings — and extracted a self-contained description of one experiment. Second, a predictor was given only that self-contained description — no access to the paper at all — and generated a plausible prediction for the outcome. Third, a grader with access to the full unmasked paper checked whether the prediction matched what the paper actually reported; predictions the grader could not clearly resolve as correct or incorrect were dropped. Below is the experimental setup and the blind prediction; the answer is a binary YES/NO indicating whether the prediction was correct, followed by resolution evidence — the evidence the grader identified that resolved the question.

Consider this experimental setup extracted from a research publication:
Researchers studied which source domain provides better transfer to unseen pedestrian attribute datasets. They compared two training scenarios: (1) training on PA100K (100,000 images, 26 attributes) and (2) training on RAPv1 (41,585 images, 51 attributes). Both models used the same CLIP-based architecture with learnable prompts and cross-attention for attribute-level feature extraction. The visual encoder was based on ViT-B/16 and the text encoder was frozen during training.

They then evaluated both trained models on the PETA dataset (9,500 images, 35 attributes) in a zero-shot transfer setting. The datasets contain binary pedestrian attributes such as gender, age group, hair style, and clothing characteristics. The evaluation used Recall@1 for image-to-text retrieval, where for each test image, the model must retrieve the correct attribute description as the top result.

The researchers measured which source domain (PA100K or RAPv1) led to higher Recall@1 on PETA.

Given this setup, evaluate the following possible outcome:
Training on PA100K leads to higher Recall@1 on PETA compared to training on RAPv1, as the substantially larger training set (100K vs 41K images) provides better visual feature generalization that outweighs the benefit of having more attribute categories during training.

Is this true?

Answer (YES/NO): YES